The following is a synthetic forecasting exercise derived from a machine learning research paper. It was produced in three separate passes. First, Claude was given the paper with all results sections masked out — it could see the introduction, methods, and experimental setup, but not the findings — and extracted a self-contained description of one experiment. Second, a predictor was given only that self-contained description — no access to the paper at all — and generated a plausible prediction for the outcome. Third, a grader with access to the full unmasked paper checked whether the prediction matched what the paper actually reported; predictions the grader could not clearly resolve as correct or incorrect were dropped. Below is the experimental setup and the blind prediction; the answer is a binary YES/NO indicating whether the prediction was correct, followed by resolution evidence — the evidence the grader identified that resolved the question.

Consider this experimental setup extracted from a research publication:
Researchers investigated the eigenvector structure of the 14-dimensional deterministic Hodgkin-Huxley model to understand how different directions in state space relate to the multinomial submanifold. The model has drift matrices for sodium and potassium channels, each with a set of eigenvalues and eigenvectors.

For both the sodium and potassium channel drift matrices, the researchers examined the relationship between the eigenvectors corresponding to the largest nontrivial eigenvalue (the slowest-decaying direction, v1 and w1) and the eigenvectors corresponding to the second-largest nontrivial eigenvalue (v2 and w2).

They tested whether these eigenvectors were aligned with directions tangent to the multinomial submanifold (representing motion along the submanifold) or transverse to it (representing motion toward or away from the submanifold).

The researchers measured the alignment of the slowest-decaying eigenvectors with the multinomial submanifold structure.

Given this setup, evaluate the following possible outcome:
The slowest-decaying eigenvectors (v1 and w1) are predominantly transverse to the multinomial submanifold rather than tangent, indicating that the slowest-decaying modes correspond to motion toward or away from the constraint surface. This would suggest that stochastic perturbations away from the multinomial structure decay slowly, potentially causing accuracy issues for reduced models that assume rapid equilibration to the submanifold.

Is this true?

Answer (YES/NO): NO